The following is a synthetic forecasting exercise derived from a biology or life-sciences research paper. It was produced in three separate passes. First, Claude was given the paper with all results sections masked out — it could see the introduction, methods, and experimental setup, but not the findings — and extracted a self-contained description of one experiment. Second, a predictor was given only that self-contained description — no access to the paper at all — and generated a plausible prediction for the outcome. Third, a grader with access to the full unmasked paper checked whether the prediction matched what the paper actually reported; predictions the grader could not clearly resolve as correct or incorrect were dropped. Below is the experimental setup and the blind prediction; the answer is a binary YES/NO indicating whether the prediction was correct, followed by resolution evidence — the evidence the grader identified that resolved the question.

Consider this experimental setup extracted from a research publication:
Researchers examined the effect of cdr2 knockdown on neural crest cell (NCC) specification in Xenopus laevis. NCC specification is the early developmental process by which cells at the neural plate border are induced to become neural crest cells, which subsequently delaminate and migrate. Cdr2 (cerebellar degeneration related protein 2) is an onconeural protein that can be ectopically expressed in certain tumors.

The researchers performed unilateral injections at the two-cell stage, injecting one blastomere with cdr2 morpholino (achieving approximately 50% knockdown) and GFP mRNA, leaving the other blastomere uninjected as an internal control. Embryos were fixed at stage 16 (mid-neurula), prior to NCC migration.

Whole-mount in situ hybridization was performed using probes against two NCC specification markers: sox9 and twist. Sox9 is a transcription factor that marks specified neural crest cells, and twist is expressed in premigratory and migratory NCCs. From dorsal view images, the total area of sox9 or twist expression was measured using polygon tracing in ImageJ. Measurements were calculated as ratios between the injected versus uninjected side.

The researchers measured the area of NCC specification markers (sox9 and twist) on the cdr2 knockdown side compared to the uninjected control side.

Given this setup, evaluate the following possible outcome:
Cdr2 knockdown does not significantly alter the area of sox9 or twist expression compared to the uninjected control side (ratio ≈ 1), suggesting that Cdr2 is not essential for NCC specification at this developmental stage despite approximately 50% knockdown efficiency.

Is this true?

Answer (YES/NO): YES